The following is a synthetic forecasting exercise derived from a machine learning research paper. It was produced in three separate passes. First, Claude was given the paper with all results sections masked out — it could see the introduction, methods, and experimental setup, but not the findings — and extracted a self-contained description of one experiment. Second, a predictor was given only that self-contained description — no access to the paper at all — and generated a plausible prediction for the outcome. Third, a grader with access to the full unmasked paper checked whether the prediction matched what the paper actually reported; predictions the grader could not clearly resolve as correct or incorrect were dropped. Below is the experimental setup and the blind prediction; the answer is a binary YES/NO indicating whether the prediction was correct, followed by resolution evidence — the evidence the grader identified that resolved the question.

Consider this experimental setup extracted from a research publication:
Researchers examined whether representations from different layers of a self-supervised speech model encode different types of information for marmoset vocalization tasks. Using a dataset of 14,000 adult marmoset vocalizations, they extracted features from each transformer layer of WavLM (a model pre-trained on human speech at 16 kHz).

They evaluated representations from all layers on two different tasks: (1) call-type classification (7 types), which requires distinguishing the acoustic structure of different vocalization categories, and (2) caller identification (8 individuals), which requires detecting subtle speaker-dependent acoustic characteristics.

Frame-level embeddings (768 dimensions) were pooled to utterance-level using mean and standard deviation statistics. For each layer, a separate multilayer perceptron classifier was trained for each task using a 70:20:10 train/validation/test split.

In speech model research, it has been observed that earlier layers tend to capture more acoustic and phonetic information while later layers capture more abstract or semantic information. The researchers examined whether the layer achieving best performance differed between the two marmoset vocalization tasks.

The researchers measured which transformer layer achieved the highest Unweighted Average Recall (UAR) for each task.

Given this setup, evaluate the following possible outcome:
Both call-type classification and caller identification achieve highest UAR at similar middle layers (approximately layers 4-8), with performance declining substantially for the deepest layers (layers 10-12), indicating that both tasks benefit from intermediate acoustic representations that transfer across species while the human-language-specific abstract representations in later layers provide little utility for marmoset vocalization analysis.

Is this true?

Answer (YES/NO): NO